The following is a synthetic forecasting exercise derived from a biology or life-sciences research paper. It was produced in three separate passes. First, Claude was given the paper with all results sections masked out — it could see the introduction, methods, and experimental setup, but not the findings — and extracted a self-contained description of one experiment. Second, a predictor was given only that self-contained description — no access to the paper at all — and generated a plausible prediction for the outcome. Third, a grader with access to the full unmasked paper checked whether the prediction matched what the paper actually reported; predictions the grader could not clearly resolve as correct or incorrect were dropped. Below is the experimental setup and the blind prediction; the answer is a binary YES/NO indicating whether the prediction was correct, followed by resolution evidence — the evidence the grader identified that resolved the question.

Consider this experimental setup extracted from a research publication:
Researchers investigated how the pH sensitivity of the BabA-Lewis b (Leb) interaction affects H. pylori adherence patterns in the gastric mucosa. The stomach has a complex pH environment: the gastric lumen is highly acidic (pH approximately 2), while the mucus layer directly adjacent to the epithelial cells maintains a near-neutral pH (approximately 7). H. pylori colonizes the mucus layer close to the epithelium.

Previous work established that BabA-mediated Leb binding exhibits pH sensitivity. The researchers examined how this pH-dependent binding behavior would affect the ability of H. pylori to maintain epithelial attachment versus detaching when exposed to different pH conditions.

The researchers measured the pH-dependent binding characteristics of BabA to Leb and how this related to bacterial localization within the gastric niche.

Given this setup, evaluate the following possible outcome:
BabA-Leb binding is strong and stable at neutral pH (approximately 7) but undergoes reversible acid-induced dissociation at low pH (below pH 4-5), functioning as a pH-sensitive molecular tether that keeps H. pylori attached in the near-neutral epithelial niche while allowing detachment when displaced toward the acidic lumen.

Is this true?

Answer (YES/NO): YES